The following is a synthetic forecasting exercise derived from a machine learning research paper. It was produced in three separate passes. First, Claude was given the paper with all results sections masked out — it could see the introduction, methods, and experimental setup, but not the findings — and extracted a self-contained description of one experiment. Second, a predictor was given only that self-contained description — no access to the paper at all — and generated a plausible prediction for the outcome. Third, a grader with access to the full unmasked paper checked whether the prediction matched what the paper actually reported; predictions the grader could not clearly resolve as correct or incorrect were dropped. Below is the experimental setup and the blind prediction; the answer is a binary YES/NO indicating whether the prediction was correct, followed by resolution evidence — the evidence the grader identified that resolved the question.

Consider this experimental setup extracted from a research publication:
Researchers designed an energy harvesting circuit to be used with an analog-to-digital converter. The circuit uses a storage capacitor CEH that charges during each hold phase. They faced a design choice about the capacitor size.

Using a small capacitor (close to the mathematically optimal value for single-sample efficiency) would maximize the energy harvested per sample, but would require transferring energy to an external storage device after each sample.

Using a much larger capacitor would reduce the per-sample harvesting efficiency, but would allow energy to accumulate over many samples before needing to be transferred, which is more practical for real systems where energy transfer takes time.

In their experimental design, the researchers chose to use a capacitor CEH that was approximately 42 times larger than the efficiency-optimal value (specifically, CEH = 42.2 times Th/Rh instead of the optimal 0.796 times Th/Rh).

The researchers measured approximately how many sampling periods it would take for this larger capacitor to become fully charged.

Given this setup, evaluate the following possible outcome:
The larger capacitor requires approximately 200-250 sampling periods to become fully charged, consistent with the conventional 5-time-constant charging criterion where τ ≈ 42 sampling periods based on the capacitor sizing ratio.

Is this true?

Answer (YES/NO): NO